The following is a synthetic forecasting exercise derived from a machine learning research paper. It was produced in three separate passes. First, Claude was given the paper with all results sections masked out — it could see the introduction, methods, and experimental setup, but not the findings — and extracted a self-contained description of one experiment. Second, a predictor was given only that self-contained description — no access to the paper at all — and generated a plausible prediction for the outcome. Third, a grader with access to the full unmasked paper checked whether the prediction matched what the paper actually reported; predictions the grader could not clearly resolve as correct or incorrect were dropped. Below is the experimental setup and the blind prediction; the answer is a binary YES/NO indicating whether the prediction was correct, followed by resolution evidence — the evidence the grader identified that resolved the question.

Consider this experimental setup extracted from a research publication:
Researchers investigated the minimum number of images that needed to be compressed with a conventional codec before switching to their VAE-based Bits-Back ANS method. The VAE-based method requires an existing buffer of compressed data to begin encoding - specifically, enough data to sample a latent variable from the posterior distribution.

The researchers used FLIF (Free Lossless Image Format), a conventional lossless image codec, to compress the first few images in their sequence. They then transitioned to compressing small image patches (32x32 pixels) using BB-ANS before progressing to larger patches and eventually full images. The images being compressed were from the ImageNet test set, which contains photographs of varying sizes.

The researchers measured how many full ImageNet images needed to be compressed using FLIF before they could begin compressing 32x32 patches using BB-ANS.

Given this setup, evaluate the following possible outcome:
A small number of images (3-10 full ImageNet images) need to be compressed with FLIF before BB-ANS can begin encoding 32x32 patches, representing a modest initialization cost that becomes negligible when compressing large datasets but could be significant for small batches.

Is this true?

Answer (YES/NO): YES